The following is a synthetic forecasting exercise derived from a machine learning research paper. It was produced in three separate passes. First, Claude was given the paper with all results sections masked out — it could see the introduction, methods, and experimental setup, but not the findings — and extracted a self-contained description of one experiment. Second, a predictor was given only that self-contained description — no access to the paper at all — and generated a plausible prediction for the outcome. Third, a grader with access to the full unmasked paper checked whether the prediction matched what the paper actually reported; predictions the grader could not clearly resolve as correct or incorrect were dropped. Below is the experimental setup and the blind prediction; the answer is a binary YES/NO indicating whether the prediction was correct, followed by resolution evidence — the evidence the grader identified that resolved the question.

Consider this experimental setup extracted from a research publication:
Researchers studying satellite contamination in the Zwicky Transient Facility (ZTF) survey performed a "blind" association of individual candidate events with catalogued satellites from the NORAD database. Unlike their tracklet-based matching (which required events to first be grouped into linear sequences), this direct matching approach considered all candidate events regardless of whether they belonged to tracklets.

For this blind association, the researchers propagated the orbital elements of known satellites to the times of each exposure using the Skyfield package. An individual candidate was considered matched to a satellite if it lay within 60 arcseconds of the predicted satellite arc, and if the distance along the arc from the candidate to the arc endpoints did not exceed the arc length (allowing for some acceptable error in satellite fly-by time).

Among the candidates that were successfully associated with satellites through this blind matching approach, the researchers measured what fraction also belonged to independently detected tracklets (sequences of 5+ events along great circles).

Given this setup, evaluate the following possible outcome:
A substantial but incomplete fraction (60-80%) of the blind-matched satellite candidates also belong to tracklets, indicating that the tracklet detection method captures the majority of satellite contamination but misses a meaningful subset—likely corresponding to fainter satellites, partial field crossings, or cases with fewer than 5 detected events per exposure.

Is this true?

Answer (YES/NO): YES